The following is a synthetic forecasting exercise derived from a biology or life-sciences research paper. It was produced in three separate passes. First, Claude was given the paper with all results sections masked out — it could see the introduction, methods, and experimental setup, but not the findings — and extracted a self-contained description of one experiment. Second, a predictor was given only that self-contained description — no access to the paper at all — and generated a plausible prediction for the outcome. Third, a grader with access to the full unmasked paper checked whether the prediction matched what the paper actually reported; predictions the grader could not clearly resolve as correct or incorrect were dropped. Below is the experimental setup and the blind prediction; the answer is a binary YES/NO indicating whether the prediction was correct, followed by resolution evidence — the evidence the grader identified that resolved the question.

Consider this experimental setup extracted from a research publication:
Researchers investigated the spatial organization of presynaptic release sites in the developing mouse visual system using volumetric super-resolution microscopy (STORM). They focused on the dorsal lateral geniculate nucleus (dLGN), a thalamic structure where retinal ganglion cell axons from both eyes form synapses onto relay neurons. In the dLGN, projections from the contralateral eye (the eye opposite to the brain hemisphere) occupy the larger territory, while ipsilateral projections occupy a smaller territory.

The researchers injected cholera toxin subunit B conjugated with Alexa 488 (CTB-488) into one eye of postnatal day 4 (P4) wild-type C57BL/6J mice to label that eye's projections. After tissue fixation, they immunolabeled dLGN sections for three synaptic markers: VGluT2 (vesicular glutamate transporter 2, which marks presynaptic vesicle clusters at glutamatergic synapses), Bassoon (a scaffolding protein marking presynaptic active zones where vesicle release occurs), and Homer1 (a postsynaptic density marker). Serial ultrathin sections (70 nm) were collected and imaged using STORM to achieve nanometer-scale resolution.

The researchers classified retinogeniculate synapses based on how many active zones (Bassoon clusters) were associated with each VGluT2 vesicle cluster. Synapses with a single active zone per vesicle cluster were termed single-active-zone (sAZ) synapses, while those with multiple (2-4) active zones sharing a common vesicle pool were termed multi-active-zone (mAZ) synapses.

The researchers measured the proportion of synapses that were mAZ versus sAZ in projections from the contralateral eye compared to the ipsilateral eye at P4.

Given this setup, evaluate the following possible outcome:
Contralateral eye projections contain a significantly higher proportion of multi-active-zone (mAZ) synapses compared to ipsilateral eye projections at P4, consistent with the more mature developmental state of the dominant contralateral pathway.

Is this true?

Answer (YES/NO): YES